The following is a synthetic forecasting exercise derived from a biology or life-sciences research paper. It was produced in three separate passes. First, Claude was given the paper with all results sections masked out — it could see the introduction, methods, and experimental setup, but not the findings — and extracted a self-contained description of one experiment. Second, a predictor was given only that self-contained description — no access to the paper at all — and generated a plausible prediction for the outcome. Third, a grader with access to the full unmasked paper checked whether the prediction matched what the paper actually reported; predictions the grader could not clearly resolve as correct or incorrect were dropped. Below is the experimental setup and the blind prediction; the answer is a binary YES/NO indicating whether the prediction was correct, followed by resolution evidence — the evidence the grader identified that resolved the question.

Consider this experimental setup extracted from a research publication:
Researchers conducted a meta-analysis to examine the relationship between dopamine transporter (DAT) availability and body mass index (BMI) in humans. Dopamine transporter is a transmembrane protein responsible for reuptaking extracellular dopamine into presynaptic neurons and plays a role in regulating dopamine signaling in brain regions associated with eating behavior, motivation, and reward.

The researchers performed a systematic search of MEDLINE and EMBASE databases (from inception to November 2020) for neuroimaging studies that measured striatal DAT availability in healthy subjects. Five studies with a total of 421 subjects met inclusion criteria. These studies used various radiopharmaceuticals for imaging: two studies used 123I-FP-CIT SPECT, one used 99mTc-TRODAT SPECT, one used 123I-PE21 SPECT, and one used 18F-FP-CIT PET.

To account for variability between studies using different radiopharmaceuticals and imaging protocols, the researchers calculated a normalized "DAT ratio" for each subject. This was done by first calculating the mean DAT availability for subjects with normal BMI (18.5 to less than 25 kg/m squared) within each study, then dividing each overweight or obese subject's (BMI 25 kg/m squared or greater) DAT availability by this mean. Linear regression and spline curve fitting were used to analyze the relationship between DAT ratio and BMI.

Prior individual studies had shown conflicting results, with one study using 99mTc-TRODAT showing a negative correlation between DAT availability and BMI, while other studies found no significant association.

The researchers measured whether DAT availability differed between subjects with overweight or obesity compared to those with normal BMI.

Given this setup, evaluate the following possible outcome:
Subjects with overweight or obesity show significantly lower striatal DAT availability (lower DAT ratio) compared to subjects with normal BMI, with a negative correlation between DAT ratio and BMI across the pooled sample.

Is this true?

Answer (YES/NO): NO